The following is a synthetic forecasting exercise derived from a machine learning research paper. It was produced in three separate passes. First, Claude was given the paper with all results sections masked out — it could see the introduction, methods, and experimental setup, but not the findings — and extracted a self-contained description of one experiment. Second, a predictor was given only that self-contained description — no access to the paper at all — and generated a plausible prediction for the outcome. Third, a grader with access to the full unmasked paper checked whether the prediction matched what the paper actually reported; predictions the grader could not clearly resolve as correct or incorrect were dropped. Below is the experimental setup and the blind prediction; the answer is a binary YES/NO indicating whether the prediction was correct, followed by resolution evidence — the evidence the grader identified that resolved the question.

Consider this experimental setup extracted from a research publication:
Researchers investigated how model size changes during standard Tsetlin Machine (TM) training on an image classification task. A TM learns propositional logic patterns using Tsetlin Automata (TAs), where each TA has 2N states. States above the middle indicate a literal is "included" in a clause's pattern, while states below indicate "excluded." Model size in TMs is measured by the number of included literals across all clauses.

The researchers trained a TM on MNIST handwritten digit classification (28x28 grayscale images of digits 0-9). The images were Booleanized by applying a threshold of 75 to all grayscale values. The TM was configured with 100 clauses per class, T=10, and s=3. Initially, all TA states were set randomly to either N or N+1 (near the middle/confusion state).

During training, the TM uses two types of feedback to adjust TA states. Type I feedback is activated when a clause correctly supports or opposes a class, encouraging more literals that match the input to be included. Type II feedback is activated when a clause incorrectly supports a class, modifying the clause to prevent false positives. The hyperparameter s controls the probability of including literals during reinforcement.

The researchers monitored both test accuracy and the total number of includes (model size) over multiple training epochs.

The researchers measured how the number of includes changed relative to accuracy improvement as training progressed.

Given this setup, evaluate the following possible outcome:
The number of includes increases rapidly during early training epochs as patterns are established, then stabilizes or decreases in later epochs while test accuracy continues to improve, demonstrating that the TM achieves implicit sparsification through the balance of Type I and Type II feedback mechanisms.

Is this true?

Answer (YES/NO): NO